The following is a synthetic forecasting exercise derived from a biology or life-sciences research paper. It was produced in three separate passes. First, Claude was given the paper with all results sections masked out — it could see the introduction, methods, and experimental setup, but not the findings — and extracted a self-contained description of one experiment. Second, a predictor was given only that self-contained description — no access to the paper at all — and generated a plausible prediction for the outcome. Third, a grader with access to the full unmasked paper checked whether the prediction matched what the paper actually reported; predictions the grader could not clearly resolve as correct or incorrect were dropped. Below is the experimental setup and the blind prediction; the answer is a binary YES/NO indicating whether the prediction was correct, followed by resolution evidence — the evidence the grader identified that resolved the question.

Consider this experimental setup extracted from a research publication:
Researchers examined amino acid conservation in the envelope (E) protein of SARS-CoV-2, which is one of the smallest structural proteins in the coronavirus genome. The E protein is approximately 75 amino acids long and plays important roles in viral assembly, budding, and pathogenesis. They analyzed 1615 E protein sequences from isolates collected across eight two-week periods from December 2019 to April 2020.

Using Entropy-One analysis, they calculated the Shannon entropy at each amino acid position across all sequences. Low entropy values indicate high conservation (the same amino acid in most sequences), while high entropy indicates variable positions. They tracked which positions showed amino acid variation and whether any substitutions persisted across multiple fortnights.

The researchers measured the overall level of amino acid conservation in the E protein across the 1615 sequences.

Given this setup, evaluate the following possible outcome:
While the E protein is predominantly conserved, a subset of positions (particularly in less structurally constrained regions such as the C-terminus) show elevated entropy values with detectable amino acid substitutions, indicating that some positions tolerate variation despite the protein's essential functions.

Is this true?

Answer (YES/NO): NO